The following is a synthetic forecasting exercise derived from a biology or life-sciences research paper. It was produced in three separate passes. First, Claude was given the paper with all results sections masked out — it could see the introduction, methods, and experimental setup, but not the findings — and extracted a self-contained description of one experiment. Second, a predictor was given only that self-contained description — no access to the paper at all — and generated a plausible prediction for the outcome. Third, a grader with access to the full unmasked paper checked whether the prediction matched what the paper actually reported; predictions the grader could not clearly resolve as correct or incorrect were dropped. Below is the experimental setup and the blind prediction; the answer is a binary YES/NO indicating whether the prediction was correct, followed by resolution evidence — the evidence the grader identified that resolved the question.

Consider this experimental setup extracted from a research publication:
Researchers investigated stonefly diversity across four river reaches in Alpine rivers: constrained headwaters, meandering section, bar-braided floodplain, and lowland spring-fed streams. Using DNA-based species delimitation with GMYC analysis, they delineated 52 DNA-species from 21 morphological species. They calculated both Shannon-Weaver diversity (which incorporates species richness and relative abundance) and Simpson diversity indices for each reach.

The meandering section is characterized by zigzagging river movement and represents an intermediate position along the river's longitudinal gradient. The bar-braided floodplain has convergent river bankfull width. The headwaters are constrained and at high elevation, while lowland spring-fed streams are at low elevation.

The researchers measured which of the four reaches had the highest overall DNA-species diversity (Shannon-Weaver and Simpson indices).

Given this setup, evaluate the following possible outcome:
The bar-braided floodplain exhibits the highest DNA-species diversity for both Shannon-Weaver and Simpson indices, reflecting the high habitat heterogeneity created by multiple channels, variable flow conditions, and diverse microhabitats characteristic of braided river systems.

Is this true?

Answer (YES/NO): NO